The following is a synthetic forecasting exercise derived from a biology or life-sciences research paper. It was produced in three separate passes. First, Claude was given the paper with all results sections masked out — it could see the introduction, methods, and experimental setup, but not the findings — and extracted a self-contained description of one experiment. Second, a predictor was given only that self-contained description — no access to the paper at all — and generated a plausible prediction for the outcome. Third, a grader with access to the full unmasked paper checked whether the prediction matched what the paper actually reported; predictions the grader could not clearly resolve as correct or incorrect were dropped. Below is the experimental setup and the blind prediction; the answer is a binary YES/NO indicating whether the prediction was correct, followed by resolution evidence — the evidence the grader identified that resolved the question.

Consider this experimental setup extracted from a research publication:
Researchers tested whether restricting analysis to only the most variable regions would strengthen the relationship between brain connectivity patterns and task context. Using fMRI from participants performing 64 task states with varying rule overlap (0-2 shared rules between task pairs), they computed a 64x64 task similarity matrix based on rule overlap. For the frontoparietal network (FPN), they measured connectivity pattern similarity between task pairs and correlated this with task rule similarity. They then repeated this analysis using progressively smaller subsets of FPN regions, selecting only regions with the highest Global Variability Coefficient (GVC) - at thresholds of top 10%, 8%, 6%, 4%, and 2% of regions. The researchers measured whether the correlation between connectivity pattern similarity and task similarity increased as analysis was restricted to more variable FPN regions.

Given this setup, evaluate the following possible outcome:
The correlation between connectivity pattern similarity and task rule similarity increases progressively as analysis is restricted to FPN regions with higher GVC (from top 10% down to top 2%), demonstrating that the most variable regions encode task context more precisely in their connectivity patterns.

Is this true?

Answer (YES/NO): NO